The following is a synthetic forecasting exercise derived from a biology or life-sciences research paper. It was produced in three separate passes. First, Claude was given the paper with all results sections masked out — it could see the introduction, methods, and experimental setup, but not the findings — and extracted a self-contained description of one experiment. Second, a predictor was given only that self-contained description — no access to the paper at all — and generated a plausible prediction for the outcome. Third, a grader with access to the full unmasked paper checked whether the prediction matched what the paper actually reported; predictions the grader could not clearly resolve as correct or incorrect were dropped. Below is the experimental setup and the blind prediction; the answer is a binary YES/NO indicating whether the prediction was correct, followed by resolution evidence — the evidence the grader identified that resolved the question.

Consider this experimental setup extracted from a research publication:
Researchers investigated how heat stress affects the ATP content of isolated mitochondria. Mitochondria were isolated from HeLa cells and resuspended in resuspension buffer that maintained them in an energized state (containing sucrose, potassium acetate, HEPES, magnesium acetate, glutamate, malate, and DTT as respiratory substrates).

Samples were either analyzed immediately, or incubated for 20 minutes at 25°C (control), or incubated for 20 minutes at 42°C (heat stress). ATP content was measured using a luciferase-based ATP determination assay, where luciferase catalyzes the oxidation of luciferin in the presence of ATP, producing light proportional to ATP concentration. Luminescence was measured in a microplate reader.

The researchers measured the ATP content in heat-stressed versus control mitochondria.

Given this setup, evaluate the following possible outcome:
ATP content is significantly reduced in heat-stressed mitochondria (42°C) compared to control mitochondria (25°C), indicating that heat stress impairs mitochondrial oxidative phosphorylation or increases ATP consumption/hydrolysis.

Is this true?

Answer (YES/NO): YES